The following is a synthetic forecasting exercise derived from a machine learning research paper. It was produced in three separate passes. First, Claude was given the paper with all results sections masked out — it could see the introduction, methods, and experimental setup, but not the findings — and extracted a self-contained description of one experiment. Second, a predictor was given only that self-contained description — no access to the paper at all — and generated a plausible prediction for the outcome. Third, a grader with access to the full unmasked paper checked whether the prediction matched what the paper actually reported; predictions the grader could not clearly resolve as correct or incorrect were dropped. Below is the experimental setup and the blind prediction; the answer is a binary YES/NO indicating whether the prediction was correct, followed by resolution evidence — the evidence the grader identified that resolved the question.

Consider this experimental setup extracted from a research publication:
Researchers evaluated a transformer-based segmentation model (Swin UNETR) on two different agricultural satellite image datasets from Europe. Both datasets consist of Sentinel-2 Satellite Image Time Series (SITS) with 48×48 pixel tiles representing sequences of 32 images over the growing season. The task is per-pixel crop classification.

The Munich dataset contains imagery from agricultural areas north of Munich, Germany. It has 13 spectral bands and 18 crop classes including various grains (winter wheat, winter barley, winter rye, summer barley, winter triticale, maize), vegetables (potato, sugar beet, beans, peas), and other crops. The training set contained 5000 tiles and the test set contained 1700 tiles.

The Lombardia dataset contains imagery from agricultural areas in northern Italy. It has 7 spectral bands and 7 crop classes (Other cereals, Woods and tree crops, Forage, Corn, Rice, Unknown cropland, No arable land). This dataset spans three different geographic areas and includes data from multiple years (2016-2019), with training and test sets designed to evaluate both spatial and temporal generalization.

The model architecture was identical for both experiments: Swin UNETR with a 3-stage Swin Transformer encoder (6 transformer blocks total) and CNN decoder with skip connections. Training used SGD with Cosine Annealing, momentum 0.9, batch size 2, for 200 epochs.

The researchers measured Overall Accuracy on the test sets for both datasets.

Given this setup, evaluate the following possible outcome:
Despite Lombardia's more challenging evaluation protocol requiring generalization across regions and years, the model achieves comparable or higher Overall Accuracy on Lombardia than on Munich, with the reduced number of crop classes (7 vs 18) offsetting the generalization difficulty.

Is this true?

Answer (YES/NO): NO